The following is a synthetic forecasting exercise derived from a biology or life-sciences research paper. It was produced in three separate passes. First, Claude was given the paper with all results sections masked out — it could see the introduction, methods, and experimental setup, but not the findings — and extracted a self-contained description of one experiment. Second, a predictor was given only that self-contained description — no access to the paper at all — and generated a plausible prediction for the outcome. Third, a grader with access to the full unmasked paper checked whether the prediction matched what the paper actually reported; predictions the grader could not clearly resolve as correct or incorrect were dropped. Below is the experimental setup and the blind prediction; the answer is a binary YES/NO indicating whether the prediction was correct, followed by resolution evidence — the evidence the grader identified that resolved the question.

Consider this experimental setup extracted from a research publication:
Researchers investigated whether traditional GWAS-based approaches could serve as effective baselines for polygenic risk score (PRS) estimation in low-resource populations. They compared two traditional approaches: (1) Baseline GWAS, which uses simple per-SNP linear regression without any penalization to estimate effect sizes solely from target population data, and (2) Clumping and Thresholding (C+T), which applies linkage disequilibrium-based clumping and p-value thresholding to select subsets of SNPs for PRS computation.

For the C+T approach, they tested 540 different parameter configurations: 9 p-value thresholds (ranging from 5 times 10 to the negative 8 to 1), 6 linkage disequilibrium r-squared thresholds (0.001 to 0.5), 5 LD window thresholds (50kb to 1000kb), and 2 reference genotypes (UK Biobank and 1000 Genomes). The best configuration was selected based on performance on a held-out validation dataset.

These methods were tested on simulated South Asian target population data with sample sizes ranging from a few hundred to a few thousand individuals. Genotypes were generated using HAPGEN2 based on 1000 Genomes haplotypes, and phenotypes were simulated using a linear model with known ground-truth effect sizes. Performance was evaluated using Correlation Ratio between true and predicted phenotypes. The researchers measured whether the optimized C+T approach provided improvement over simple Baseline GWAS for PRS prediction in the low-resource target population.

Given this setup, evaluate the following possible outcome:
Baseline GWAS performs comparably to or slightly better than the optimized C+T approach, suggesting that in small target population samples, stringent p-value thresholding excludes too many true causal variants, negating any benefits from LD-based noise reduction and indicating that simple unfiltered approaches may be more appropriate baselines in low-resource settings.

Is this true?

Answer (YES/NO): NO